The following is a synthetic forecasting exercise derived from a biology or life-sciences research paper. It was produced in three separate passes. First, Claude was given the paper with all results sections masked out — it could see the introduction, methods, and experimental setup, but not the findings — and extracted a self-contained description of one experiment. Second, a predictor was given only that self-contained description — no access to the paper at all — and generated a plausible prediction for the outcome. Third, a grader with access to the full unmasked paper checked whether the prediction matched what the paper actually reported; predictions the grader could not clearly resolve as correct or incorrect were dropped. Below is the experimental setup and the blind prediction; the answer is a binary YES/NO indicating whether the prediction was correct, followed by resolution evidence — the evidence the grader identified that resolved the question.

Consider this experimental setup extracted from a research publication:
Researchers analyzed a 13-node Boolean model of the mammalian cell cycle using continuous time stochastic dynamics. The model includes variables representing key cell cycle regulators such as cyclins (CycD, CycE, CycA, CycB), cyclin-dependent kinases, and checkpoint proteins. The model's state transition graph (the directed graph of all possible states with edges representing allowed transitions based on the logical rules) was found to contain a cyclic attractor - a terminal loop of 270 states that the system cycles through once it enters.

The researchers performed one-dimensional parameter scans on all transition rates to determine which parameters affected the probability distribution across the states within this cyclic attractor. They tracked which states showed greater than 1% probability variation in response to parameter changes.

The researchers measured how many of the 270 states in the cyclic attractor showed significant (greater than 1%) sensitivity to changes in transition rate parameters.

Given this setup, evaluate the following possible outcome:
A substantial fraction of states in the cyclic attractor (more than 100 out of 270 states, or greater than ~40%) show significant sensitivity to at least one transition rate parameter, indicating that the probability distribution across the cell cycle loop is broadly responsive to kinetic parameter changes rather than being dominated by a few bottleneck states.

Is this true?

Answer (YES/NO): NO